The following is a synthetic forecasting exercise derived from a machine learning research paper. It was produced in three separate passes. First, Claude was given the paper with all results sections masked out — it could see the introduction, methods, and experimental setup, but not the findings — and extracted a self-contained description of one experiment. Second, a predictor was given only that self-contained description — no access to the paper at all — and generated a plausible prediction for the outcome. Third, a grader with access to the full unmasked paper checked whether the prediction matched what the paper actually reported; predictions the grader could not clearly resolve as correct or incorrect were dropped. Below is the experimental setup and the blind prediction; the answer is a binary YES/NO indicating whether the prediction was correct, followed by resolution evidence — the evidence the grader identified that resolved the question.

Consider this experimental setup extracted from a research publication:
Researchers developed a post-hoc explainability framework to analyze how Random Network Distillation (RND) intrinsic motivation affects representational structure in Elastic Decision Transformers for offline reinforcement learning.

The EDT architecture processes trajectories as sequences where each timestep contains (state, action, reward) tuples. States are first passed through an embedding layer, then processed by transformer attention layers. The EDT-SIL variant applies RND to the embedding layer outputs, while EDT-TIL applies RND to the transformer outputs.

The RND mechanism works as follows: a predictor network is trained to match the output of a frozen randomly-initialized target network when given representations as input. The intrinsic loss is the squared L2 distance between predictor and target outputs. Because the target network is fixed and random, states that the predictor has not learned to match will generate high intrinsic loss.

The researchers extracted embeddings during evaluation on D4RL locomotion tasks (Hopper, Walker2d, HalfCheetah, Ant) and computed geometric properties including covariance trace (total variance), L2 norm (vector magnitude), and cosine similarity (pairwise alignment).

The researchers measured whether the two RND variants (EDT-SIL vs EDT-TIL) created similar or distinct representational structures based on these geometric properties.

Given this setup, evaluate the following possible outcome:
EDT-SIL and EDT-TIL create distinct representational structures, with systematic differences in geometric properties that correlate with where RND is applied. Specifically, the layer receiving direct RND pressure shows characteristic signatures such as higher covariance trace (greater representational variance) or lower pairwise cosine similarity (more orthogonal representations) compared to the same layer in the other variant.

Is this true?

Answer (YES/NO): NO